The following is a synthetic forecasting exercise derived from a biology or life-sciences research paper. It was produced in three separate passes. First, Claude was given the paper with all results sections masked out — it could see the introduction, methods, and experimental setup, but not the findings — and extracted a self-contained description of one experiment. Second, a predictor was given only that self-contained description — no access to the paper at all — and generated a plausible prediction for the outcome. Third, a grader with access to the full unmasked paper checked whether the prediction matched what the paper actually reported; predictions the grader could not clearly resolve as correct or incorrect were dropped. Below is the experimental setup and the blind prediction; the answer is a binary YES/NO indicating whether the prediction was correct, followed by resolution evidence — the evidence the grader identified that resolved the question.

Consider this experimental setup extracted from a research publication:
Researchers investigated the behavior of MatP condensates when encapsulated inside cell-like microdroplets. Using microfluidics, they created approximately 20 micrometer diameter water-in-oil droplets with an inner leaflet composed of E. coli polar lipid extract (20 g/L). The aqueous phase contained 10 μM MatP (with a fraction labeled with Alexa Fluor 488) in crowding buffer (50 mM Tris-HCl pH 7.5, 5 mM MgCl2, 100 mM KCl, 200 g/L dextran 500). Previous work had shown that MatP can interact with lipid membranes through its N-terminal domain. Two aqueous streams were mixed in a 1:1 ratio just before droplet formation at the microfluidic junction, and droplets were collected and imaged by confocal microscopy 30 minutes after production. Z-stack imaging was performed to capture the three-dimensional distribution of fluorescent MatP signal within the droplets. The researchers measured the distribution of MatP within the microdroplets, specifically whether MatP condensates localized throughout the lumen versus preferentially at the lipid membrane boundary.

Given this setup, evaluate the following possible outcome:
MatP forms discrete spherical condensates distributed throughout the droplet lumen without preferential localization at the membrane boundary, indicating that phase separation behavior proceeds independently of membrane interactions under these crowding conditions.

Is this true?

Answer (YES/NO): NO